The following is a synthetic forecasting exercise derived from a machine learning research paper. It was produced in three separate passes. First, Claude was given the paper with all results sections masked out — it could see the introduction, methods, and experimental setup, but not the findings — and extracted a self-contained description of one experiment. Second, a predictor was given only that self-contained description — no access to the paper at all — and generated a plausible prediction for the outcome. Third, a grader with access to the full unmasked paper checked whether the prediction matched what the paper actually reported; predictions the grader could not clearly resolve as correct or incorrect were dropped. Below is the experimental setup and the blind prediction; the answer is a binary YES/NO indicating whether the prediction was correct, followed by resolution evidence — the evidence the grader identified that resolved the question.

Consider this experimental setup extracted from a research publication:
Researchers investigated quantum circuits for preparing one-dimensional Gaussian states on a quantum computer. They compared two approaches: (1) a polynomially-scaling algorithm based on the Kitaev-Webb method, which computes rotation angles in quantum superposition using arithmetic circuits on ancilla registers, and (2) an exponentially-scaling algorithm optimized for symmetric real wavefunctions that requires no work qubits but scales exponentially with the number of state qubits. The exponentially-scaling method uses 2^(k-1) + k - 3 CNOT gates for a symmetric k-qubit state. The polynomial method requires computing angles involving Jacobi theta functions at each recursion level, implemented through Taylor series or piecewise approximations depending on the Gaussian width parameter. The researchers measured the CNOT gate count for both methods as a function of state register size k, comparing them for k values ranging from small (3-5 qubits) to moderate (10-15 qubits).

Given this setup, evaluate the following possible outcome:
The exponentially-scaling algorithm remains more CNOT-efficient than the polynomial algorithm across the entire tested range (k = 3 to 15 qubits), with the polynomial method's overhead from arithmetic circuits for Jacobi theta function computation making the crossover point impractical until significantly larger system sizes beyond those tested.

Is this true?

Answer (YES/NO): YES